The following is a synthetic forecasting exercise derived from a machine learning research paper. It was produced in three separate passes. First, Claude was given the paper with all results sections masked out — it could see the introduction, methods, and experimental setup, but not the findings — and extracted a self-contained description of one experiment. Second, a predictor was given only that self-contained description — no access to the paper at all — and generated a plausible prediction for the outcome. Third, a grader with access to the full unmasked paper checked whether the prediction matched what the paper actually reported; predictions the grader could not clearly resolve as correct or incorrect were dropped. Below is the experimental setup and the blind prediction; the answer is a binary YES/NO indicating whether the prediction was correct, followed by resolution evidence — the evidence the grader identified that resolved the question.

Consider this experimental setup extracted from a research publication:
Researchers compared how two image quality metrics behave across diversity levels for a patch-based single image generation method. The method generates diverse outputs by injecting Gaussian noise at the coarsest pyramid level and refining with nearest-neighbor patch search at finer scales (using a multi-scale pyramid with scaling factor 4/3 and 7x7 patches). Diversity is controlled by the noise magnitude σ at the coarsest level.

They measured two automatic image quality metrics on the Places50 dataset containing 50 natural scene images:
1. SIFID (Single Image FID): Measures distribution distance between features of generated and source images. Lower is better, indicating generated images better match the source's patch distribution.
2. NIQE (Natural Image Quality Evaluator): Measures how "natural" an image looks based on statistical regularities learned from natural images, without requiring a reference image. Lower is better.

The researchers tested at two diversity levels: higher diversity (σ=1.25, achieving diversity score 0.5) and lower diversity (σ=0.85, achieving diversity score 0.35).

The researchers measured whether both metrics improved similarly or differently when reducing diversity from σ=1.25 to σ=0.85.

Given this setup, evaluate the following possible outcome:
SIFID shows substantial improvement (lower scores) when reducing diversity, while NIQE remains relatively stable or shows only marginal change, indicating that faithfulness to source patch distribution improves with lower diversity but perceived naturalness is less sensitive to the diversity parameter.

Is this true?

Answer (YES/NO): YES